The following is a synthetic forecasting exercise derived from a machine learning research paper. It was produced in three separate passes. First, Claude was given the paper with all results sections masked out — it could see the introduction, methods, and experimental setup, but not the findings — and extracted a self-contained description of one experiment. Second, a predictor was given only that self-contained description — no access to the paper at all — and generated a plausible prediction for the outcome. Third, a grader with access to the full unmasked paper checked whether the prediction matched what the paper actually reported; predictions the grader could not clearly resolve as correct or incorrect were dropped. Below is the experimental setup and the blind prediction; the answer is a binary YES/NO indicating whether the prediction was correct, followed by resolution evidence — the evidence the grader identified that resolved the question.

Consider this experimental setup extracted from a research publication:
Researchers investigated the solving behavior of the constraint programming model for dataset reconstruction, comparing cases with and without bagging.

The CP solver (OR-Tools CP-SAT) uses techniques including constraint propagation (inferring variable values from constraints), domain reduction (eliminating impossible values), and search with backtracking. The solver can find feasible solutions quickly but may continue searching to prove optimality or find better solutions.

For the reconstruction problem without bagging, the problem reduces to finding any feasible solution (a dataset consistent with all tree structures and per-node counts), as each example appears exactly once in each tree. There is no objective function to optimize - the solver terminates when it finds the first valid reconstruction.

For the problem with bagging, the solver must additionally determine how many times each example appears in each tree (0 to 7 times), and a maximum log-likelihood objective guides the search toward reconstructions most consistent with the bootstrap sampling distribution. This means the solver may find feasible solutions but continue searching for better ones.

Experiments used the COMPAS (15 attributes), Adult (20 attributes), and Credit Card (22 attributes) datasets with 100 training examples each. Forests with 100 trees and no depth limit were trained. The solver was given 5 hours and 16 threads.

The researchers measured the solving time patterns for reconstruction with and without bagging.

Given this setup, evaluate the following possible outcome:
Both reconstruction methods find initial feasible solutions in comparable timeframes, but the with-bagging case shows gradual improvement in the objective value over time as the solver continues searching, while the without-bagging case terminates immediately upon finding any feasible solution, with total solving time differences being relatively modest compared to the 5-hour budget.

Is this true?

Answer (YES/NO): NO